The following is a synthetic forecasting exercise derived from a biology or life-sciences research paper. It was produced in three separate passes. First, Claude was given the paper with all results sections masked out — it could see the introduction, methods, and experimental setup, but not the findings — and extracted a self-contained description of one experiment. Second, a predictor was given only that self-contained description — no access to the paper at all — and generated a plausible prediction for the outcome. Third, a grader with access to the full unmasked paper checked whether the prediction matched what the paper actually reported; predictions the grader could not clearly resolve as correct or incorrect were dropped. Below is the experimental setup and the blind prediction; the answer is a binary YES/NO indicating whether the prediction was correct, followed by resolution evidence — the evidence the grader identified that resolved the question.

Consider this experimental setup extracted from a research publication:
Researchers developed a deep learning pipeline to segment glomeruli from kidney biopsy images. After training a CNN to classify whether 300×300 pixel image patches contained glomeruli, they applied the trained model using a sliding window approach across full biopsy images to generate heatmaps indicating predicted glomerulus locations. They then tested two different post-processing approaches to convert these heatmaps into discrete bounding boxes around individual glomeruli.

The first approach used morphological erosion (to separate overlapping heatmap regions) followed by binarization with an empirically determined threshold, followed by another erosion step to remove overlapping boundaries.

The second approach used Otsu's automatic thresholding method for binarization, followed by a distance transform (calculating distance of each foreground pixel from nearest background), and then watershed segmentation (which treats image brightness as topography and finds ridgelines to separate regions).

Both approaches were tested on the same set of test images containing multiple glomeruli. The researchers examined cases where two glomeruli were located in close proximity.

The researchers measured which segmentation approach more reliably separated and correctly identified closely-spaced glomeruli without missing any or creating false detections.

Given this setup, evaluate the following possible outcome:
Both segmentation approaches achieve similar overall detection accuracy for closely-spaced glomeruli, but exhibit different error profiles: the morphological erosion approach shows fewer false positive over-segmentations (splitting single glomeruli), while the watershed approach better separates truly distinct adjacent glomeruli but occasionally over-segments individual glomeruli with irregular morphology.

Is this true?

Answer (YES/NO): NO